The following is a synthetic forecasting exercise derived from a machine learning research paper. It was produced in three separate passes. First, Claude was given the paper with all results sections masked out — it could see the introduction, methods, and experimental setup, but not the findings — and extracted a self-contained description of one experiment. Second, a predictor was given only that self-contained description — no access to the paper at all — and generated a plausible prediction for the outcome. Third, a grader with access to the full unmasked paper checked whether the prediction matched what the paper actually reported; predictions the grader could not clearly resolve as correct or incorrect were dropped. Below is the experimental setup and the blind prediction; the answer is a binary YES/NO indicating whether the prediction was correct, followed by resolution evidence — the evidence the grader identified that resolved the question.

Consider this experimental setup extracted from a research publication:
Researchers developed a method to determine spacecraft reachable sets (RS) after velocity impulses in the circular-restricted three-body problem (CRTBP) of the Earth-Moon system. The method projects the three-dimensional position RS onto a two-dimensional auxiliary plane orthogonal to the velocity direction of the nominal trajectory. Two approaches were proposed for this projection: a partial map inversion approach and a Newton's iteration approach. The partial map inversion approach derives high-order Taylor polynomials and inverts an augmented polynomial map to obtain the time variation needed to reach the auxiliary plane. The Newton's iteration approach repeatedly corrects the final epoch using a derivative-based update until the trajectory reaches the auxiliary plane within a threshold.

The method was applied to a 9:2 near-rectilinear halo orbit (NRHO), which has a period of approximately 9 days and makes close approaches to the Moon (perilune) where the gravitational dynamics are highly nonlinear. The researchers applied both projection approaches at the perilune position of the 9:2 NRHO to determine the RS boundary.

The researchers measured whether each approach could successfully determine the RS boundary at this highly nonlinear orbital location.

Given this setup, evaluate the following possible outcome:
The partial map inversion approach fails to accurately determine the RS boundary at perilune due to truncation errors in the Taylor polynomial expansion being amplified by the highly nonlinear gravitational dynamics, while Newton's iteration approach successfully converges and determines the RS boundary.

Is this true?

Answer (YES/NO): NO